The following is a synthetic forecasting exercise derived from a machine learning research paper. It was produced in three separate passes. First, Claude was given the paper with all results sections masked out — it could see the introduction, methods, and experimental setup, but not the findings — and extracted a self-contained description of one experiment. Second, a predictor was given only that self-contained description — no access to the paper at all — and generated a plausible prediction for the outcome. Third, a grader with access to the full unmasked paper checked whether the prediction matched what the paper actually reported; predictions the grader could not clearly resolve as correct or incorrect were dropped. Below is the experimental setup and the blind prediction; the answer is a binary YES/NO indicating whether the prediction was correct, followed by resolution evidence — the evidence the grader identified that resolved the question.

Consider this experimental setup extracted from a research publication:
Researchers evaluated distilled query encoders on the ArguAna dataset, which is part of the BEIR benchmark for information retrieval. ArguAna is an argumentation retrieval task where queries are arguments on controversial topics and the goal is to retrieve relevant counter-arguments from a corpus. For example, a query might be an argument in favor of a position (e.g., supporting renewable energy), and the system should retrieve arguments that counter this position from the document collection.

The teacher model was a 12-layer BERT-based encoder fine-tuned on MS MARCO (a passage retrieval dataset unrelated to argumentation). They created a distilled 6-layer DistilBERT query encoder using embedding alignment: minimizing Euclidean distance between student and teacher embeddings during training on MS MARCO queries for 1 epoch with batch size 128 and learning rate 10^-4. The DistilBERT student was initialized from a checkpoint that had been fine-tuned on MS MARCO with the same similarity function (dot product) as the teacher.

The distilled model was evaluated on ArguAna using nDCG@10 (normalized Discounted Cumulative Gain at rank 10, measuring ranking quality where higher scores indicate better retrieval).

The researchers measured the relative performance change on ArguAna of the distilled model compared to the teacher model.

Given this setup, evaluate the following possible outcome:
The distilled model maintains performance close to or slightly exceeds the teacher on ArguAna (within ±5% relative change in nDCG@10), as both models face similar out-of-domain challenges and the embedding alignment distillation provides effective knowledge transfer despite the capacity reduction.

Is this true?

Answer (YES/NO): NO